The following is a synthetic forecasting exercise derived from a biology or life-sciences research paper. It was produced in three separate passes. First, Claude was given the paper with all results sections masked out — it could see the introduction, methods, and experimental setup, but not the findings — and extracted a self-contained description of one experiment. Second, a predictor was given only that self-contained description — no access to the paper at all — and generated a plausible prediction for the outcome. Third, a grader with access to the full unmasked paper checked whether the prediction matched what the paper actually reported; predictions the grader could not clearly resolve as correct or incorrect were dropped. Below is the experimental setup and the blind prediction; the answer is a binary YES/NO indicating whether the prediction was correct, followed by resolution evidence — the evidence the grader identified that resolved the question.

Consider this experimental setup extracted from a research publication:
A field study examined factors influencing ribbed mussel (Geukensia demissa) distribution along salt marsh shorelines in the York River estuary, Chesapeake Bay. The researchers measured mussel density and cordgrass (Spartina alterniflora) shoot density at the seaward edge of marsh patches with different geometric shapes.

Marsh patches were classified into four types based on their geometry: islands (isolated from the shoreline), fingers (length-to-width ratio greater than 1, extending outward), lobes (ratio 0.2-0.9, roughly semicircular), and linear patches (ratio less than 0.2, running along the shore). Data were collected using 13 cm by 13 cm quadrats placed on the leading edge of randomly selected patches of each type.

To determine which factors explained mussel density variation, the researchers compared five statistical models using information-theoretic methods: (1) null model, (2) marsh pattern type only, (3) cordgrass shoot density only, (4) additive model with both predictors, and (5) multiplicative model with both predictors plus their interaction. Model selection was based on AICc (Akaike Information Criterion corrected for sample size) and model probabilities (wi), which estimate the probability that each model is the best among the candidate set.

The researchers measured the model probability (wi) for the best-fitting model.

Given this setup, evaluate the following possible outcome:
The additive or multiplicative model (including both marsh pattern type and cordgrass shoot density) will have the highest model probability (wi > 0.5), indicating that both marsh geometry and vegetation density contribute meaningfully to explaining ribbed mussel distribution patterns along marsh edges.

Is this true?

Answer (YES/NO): YES